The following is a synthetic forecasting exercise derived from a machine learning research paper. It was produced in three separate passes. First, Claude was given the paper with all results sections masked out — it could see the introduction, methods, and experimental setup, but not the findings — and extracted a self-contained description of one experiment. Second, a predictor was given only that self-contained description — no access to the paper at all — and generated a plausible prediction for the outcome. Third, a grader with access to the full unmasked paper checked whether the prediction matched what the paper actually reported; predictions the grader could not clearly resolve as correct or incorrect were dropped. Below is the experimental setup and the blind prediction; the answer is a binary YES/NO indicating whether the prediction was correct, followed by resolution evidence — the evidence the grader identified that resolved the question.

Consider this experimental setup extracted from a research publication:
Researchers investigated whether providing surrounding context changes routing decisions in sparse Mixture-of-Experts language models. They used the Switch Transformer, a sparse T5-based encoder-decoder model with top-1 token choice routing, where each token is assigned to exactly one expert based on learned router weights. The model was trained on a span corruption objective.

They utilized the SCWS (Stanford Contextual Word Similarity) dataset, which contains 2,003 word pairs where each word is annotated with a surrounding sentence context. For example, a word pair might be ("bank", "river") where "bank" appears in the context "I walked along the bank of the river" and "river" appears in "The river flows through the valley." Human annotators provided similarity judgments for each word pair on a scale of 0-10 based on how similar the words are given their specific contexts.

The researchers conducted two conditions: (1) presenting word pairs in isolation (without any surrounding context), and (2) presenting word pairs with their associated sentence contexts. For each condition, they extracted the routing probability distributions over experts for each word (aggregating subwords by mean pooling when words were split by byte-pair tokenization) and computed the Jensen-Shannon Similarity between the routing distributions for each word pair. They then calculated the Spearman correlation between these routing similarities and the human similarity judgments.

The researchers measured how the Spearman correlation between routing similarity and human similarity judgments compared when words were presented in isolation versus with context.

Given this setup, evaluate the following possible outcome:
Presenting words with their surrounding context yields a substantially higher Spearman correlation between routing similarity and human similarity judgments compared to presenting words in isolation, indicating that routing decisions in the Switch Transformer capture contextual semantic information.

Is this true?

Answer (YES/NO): YES